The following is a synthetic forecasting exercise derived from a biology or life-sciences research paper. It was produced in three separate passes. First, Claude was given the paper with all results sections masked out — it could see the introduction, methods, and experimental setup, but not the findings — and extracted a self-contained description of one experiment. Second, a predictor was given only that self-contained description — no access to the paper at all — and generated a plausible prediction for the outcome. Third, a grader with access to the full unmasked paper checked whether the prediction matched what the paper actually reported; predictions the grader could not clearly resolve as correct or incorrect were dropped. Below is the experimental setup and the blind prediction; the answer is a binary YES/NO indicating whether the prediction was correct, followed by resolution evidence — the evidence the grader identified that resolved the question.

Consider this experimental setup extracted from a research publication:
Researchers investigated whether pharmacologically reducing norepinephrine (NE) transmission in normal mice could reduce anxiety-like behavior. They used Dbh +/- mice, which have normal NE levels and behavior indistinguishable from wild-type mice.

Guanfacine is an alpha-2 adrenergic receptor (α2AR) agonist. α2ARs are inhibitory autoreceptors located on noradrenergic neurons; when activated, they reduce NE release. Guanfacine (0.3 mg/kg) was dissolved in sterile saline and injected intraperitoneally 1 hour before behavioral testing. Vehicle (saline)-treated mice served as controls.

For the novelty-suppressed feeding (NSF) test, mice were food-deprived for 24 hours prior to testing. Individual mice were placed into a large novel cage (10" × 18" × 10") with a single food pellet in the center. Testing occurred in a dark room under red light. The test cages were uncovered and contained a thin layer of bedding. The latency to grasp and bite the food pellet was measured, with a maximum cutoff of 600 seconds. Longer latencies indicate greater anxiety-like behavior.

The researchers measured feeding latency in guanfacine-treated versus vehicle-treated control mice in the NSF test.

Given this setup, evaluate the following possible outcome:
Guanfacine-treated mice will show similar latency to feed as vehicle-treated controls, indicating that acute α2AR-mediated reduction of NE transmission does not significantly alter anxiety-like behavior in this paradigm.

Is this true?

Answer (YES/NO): NO